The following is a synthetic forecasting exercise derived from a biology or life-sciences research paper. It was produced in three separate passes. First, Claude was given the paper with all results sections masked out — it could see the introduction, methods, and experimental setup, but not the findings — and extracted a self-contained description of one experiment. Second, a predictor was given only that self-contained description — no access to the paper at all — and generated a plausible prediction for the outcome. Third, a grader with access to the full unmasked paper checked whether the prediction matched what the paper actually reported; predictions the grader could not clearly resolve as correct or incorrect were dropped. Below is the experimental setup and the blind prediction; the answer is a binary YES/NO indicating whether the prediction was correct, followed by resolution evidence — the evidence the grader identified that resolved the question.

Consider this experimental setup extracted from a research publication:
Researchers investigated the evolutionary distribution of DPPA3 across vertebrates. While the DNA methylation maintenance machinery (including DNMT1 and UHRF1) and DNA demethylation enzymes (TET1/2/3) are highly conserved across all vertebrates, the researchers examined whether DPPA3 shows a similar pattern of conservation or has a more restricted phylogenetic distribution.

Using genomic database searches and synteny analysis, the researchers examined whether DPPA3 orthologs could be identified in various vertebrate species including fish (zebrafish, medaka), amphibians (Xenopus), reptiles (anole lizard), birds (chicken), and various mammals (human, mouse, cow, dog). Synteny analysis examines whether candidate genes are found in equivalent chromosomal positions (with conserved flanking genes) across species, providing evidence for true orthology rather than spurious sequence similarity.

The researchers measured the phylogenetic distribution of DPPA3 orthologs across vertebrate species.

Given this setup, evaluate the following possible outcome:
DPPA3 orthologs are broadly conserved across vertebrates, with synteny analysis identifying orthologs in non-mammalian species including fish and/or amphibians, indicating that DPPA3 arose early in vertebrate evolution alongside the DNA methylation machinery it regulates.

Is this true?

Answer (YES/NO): NO